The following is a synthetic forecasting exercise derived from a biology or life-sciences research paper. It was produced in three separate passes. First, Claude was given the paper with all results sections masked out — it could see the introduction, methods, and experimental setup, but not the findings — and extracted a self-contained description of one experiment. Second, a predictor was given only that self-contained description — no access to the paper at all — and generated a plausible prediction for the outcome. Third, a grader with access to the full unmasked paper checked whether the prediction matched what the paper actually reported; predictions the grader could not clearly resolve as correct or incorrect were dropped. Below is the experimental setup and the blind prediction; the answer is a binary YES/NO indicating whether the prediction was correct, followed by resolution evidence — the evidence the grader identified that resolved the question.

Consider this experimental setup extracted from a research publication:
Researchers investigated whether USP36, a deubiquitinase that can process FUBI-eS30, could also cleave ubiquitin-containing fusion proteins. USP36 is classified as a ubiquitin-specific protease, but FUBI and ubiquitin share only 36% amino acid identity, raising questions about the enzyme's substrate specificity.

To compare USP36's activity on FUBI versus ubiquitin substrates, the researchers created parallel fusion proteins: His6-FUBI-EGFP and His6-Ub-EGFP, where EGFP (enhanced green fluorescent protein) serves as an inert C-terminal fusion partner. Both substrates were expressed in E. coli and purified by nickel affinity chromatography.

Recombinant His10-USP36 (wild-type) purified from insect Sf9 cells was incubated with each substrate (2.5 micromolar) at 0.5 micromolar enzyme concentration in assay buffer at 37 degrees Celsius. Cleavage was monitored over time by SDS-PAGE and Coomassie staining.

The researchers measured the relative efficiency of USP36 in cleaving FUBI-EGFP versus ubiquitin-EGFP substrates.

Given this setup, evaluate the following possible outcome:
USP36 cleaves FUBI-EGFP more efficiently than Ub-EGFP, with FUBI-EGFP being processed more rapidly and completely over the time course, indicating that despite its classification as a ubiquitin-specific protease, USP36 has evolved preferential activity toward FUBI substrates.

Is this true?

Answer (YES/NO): NO